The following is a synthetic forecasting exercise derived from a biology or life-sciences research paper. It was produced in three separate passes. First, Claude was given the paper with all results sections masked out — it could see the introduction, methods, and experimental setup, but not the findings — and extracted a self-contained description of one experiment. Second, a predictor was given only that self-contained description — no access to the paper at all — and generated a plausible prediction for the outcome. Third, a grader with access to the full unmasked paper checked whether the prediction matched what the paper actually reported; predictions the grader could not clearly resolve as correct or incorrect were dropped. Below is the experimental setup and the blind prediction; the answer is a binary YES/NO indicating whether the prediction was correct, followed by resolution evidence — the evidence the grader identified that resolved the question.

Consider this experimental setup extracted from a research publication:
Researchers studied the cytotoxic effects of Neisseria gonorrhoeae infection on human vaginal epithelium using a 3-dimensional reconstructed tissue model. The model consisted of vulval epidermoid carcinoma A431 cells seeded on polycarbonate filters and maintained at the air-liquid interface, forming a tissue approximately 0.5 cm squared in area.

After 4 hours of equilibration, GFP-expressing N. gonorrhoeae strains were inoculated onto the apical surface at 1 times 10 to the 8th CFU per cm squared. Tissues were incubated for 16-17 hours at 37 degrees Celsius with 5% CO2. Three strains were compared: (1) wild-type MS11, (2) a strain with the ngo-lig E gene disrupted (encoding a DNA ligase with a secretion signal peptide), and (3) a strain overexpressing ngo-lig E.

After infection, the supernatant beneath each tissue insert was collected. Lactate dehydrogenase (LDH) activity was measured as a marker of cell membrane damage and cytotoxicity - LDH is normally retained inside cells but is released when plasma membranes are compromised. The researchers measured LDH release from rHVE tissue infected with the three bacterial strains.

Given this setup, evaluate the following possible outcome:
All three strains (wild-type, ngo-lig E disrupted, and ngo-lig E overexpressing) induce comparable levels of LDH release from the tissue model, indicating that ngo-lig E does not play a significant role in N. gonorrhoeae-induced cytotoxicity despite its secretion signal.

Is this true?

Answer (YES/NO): NO